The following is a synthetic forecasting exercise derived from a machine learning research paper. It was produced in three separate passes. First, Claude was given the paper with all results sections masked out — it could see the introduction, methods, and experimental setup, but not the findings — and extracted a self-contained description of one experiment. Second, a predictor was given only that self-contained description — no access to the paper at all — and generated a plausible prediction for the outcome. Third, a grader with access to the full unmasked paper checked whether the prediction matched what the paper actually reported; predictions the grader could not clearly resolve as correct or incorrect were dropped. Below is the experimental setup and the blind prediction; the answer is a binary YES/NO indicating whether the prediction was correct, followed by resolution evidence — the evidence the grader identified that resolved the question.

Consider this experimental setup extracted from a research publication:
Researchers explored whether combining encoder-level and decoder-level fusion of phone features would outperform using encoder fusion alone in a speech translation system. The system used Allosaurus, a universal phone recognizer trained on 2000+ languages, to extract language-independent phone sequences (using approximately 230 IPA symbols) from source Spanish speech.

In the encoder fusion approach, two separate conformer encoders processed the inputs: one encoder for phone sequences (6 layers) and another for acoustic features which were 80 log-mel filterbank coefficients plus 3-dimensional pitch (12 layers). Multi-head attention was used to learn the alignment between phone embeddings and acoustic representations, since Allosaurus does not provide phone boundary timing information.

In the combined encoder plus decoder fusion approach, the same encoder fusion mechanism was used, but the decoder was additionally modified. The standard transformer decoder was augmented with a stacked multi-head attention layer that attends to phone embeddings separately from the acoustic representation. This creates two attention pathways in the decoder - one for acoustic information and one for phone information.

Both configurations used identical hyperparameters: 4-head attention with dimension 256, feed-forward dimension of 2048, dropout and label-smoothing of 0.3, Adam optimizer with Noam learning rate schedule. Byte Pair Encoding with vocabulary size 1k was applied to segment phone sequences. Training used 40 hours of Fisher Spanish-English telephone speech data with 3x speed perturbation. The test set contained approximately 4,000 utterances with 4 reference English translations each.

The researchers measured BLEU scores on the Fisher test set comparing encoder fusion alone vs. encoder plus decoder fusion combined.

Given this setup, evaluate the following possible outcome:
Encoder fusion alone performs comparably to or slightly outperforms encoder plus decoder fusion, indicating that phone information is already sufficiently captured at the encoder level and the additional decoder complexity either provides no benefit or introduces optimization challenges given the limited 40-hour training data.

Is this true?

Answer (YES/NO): NO